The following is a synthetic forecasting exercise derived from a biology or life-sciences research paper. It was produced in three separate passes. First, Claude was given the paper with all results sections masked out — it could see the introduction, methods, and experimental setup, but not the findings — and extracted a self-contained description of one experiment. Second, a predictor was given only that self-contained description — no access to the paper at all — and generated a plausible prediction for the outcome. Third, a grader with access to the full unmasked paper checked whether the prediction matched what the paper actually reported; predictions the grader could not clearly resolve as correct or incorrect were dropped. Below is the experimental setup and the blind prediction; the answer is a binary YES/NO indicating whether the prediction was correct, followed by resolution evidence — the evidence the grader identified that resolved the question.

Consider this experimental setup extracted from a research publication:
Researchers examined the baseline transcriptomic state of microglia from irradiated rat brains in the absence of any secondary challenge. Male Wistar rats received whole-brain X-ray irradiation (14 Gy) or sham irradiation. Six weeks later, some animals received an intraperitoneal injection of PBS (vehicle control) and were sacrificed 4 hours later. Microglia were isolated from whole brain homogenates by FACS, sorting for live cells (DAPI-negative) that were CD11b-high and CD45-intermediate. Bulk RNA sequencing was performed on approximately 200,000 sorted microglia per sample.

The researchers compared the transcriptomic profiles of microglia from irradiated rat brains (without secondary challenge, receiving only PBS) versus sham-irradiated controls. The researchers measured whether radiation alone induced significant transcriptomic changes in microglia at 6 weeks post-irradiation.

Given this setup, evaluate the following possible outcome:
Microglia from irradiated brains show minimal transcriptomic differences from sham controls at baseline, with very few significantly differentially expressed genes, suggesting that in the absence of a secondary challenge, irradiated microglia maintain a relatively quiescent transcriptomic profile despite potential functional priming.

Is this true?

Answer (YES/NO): NO